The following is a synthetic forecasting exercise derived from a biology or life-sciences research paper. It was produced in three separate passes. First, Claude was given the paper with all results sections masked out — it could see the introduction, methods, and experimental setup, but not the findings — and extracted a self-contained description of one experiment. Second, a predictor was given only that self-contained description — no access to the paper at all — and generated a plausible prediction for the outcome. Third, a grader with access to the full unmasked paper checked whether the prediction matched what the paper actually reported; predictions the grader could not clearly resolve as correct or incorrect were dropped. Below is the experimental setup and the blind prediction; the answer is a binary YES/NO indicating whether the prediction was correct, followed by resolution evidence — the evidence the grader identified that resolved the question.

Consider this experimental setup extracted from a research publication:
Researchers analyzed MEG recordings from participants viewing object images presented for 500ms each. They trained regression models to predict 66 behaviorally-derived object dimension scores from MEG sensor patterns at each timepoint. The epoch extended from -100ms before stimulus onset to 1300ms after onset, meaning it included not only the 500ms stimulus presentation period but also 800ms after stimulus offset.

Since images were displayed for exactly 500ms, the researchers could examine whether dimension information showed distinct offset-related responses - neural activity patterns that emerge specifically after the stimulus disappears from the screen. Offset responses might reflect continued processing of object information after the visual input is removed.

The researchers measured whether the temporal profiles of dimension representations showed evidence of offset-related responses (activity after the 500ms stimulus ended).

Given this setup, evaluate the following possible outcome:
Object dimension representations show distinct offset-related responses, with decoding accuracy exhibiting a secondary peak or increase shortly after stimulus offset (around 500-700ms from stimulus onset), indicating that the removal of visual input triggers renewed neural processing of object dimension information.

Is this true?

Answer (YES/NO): YES